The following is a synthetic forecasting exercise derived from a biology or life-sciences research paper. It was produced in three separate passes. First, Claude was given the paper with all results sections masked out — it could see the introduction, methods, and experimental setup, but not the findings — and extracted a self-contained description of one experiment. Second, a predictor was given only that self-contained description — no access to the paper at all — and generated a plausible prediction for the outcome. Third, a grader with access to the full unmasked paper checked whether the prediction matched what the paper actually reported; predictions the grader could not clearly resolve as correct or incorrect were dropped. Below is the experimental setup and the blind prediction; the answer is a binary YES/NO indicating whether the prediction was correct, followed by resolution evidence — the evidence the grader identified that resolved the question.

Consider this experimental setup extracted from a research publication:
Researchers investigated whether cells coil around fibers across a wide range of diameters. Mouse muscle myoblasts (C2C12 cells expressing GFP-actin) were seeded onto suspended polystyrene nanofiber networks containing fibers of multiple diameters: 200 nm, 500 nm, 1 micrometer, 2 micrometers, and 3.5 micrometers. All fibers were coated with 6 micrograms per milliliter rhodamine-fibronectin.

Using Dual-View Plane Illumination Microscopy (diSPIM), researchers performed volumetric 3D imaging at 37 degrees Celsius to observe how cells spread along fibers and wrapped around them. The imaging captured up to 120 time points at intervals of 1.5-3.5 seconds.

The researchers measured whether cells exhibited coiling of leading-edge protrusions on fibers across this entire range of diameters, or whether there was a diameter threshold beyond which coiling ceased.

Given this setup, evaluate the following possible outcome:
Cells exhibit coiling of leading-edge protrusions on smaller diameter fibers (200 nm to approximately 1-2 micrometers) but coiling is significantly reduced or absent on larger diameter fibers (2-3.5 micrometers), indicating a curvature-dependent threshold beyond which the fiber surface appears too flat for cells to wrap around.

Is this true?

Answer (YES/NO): YES